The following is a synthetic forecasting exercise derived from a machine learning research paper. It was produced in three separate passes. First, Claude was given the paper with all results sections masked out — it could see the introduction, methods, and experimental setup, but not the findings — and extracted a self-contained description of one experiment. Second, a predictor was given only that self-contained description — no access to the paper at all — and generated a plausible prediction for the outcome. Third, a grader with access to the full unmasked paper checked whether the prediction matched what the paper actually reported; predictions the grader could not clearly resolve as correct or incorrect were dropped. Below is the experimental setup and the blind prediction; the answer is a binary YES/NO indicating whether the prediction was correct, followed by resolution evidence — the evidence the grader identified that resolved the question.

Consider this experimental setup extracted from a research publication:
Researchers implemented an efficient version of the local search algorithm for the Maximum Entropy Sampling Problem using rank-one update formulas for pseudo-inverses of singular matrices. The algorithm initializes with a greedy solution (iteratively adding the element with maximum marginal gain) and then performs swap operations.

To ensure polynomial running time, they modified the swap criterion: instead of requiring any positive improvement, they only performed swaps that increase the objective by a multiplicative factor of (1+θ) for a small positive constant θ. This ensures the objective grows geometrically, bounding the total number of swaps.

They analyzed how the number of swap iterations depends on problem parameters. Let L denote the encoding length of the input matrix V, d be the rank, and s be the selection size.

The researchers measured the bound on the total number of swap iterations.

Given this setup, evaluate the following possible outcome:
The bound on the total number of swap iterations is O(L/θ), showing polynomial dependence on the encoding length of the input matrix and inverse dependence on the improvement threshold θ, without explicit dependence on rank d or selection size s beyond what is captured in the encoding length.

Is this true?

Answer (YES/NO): NO